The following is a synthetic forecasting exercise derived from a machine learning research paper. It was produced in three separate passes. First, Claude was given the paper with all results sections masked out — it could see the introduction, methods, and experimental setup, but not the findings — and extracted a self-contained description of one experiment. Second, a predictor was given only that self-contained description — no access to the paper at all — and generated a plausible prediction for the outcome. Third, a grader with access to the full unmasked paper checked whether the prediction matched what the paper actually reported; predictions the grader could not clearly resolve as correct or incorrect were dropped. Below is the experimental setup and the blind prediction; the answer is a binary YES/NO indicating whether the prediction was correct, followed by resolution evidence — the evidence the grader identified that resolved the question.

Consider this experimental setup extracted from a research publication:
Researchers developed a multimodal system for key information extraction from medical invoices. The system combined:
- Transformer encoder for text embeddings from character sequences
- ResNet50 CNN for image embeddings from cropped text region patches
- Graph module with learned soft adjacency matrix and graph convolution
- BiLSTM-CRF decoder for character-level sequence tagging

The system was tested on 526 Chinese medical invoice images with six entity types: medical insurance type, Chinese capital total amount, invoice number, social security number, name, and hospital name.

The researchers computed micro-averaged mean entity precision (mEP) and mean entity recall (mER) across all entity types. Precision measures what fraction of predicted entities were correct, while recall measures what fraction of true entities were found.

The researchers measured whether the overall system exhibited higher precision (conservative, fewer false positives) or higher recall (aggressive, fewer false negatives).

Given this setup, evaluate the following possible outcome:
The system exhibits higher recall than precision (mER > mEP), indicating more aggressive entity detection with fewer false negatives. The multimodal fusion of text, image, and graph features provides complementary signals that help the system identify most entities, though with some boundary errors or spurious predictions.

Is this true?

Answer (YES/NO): YES